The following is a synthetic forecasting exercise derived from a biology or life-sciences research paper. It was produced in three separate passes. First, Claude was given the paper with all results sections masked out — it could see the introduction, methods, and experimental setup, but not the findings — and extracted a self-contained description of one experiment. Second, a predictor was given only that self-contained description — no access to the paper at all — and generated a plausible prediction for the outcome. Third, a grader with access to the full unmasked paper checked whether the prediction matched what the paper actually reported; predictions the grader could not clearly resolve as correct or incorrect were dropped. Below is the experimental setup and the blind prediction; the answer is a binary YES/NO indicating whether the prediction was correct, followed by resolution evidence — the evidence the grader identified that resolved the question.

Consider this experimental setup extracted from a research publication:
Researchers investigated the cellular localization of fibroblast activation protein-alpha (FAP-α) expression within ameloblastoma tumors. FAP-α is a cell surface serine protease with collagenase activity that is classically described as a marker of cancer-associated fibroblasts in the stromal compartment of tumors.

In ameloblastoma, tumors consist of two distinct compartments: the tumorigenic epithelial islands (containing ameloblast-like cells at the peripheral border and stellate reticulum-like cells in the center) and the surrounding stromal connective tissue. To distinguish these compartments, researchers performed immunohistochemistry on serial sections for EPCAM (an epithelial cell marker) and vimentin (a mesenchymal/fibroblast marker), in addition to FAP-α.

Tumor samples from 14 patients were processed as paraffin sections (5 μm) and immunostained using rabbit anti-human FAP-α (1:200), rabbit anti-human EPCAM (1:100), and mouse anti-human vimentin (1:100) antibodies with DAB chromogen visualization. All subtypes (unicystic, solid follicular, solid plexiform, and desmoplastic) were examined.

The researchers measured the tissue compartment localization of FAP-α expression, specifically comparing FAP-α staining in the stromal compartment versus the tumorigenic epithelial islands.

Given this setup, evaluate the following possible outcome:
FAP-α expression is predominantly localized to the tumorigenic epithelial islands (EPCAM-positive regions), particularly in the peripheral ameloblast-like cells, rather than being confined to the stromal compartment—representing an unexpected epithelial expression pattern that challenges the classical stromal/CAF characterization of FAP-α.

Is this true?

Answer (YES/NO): YES